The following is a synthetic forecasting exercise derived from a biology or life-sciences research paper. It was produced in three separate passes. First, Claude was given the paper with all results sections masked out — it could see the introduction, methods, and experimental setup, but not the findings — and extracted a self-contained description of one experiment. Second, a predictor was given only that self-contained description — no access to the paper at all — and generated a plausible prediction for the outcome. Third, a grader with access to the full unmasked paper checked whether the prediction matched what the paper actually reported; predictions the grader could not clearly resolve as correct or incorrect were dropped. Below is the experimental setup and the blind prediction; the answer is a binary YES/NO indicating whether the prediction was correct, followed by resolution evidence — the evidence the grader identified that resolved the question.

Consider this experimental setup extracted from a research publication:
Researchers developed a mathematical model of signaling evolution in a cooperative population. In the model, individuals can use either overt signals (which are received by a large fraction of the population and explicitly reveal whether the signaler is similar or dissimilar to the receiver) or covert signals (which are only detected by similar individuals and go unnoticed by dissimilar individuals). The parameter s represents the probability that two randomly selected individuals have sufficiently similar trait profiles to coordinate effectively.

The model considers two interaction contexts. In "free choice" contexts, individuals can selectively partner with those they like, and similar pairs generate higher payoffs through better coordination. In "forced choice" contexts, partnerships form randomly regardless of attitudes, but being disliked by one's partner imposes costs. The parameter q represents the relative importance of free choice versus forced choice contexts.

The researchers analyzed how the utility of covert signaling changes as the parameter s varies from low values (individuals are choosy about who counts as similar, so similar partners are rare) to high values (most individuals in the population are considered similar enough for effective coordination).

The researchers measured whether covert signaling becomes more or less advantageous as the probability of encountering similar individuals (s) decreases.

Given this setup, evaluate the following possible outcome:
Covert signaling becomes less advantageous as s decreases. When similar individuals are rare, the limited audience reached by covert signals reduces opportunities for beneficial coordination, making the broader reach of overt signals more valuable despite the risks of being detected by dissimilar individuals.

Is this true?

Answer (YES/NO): NO